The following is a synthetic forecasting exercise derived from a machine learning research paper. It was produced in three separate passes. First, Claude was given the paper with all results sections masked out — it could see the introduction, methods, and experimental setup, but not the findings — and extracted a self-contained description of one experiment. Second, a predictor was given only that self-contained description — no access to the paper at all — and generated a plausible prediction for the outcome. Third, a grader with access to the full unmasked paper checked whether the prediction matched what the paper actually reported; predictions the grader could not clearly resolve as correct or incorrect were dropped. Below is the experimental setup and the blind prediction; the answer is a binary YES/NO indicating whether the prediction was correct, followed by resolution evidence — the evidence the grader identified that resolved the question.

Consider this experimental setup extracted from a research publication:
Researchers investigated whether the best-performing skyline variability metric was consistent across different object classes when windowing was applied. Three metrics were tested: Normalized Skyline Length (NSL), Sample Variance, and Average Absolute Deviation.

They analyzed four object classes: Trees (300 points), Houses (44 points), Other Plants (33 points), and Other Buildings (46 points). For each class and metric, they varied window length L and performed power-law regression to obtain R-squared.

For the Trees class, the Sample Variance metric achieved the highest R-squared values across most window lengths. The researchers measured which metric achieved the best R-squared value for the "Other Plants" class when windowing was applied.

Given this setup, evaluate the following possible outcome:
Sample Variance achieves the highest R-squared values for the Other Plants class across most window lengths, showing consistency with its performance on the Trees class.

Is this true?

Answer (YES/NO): NO